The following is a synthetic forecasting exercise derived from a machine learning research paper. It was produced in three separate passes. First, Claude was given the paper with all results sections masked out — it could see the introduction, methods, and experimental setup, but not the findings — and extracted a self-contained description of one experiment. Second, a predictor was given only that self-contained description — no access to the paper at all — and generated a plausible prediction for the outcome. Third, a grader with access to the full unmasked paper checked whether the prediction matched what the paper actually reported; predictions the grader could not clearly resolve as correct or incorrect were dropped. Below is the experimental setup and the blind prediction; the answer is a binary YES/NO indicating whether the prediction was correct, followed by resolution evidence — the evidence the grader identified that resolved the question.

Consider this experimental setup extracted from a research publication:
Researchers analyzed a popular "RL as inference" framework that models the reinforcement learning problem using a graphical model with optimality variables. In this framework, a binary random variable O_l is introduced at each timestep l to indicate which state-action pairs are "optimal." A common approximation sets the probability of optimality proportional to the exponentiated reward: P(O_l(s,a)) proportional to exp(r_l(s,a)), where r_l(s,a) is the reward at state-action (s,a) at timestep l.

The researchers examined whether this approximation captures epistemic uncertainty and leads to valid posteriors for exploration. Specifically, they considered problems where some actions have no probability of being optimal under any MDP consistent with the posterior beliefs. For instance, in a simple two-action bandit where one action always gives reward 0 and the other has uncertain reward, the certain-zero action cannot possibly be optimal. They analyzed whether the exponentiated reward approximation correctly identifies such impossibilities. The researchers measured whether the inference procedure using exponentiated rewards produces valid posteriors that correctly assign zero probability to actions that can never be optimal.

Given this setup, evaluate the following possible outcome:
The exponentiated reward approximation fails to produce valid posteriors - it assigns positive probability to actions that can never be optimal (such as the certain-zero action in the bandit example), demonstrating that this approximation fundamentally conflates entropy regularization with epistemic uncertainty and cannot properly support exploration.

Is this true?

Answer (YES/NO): YES